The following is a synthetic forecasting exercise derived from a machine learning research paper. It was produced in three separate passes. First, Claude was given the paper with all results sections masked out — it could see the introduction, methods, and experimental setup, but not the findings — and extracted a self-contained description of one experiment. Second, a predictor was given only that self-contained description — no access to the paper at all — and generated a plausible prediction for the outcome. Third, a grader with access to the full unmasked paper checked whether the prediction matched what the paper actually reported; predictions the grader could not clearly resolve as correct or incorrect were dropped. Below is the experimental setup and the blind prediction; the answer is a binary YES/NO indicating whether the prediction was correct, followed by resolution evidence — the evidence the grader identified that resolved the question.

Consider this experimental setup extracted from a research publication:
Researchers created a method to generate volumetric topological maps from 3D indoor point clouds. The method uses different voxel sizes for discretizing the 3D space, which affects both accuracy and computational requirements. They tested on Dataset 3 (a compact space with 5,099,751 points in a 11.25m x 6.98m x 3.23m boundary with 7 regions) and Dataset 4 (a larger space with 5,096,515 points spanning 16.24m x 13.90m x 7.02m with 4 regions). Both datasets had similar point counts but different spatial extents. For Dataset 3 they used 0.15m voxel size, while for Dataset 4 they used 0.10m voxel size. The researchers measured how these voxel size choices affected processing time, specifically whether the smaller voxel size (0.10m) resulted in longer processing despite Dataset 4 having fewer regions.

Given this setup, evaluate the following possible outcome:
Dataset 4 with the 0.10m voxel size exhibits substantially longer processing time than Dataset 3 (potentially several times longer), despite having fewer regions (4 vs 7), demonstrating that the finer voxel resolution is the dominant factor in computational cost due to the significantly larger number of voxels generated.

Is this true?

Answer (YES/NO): YES